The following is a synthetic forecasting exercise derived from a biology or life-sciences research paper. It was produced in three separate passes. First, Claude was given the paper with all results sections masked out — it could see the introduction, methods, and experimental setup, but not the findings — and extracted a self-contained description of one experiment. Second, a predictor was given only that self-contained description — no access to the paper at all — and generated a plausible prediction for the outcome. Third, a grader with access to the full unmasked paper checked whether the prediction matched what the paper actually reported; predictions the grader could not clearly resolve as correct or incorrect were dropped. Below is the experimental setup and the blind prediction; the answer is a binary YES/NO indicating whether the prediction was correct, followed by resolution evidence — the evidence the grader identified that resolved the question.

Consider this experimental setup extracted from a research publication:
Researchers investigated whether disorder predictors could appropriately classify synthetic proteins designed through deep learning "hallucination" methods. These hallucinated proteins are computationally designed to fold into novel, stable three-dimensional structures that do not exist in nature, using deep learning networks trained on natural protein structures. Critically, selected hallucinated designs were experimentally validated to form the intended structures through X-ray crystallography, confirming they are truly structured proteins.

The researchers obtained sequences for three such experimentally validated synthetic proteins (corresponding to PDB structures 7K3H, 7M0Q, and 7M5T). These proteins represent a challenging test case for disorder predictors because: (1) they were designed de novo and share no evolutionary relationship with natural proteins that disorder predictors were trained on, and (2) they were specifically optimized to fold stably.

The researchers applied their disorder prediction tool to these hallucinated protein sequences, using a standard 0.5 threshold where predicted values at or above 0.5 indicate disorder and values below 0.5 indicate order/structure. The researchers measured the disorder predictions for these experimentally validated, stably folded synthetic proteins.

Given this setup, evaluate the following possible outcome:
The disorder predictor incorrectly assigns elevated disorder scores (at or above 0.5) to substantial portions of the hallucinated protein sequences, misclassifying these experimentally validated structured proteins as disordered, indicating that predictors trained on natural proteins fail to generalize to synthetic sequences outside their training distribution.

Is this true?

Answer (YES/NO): NO